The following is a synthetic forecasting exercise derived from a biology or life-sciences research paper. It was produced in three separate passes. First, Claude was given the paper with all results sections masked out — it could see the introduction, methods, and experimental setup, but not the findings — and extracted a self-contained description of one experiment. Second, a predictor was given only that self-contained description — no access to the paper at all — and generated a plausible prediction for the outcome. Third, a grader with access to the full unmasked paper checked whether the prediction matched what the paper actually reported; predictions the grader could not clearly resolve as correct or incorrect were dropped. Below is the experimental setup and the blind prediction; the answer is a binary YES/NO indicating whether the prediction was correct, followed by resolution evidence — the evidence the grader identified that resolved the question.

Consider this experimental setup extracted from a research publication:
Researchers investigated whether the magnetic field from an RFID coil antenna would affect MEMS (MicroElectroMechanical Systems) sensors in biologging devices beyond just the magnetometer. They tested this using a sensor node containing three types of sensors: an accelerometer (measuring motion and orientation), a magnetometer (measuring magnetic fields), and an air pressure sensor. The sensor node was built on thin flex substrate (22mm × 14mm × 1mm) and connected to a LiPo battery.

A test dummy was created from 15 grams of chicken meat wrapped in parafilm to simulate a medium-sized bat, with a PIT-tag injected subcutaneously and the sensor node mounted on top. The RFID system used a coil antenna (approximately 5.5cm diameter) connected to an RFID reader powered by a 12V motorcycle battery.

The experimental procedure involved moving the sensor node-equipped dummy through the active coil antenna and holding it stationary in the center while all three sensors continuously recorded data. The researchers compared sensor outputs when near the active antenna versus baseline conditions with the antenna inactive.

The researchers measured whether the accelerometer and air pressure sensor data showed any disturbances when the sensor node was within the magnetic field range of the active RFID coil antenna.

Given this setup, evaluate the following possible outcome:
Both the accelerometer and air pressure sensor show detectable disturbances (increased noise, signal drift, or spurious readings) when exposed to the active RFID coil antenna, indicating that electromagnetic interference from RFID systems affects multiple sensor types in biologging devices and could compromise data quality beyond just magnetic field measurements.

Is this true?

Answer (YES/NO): NO